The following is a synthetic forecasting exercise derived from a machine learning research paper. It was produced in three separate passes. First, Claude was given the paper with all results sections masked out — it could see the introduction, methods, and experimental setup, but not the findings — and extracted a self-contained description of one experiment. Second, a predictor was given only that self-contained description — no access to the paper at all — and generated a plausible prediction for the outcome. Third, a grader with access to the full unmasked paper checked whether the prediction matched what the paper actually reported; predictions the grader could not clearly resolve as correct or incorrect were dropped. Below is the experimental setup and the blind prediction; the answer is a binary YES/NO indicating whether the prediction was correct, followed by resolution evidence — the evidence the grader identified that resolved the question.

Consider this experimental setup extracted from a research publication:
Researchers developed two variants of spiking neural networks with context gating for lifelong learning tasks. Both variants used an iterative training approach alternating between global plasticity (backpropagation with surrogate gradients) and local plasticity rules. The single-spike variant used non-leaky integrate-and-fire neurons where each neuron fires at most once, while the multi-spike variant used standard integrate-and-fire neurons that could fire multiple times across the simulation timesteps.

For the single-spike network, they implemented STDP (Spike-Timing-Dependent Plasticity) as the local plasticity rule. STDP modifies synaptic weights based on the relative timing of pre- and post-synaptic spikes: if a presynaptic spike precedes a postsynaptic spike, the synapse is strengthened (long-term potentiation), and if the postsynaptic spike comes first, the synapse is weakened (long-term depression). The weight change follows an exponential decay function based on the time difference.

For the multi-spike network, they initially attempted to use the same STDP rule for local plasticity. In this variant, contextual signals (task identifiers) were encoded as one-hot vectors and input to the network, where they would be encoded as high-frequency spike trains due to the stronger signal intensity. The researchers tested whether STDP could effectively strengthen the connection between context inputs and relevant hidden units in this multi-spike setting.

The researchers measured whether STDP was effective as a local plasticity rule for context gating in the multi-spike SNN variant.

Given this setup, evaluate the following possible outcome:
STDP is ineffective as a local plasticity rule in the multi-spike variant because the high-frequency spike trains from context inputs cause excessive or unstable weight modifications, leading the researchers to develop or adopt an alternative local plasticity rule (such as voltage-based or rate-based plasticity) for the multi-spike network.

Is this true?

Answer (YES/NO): YES